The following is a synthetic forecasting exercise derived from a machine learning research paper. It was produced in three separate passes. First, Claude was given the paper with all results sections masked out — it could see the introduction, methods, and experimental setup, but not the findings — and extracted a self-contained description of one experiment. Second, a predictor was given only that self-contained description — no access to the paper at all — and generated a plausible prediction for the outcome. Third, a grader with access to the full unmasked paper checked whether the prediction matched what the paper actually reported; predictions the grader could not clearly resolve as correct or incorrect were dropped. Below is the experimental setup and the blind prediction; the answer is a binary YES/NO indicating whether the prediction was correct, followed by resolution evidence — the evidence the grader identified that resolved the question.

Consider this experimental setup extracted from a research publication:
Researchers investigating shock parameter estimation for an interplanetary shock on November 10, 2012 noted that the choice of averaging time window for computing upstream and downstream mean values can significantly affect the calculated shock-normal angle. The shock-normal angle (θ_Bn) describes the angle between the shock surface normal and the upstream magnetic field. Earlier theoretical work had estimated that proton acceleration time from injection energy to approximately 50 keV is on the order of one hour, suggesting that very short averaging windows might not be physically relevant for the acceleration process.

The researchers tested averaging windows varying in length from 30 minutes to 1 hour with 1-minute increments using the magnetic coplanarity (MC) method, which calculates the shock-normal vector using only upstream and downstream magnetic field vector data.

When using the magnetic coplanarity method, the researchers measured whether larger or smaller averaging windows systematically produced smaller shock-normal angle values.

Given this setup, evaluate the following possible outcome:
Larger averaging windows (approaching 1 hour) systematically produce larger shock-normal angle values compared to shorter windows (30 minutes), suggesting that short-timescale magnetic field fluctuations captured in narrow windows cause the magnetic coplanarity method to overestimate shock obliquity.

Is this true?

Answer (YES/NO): NO